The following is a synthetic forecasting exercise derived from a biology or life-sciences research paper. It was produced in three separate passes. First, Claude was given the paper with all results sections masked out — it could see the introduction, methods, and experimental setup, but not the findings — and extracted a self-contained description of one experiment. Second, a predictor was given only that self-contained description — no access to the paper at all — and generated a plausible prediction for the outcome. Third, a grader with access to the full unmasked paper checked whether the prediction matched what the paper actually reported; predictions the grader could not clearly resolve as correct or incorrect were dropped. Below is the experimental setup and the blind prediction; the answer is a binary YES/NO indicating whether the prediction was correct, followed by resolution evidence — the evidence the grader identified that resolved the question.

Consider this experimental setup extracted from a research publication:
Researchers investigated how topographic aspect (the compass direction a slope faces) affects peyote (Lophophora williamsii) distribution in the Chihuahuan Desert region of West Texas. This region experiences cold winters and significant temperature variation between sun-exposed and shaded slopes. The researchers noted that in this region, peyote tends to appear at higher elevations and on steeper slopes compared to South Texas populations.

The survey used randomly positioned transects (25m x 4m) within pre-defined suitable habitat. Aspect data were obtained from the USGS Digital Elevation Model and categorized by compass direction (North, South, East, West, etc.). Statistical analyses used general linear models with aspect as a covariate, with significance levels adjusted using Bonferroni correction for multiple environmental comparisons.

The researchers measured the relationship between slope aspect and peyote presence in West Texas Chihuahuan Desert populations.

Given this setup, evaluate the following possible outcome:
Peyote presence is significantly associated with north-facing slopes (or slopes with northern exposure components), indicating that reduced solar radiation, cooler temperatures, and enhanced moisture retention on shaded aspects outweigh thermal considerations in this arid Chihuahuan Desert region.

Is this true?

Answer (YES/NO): NO